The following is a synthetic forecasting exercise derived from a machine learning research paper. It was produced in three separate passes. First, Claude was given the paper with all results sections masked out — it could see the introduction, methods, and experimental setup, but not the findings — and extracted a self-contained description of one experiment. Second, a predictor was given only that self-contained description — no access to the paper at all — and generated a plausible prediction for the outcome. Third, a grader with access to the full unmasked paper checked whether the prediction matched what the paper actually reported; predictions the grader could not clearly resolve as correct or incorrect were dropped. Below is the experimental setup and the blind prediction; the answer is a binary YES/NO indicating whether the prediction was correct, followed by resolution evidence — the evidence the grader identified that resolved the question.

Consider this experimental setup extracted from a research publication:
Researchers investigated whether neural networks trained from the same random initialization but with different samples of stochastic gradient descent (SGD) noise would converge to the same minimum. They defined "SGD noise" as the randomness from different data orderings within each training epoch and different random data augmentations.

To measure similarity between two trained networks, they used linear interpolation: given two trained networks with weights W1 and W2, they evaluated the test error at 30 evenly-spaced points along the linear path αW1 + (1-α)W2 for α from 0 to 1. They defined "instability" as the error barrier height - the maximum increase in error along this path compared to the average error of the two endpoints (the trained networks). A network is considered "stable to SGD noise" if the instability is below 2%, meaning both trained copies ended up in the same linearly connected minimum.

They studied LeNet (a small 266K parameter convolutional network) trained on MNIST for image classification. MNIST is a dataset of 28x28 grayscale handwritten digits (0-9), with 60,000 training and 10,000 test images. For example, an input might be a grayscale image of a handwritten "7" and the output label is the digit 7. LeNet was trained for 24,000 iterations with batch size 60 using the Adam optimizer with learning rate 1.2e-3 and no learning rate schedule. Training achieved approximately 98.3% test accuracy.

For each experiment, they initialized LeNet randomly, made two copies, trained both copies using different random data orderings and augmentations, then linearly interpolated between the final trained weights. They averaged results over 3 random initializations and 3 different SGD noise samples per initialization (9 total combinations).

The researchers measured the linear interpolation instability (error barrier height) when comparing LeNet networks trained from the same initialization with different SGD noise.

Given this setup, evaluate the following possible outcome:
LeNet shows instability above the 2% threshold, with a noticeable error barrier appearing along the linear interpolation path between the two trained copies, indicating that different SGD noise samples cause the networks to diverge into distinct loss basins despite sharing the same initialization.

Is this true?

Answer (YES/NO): NO